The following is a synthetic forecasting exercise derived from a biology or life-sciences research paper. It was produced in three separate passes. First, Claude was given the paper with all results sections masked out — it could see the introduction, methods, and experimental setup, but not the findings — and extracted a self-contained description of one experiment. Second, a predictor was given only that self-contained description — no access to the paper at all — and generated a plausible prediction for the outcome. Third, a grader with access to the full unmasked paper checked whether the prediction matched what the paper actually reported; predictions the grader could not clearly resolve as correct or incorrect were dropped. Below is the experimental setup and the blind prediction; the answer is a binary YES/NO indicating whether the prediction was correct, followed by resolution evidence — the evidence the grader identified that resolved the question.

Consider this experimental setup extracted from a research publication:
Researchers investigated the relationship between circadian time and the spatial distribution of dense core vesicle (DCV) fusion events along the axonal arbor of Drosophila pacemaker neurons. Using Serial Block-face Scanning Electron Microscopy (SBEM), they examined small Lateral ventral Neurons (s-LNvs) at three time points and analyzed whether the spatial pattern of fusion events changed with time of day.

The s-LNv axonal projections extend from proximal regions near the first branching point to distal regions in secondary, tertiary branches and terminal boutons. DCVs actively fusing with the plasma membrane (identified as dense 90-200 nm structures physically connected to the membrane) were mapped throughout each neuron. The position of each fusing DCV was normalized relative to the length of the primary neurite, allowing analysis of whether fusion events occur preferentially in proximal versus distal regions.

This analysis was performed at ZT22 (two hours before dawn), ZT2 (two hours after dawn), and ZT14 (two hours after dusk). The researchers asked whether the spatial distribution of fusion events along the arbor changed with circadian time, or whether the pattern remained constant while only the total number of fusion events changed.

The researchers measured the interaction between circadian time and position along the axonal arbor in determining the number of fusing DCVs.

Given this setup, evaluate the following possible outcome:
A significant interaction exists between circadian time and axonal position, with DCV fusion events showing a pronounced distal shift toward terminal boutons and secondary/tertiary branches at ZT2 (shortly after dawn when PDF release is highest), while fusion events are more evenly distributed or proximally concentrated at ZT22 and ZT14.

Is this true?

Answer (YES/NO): YES